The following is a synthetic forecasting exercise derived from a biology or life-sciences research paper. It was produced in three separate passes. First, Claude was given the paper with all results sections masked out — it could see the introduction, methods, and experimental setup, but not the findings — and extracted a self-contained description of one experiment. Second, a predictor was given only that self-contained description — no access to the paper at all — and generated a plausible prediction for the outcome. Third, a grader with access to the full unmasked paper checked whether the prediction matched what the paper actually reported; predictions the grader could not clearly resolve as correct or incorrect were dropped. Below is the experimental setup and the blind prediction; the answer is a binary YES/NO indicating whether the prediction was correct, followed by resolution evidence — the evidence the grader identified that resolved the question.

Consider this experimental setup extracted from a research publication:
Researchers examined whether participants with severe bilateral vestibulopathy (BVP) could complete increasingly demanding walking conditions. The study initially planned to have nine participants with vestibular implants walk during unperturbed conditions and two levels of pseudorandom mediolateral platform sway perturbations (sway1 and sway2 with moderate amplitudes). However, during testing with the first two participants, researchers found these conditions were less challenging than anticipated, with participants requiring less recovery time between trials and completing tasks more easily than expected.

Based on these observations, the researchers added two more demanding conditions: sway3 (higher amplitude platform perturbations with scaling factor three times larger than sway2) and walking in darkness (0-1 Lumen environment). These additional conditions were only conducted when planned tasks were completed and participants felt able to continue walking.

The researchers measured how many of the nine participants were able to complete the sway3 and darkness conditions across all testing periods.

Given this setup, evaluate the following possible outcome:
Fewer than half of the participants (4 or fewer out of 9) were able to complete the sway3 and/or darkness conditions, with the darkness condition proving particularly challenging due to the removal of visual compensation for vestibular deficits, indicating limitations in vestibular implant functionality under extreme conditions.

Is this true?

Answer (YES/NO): NO